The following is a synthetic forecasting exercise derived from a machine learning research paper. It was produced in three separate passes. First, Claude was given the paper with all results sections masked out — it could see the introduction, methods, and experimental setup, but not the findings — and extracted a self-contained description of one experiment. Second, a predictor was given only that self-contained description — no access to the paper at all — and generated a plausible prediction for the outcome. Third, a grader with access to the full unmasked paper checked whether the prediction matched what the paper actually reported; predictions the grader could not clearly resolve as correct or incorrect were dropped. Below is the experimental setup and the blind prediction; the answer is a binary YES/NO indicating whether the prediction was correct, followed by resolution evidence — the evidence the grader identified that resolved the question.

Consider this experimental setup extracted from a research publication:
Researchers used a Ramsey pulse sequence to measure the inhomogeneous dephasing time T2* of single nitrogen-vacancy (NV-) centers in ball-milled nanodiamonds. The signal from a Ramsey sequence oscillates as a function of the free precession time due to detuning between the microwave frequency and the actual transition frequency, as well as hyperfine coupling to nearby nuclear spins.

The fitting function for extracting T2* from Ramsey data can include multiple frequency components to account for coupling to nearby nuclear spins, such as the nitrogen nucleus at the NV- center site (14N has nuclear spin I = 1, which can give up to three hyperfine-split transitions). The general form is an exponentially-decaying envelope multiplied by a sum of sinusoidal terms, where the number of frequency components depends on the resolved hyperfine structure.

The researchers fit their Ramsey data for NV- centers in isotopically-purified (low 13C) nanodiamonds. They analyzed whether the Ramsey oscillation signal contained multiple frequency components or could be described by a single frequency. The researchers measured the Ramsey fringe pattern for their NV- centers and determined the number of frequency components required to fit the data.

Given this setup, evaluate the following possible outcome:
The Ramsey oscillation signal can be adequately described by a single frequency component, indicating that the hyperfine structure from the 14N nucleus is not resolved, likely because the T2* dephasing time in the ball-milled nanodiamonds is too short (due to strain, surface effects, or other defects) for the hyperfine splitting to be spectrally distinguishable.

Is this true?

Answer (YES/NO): NO